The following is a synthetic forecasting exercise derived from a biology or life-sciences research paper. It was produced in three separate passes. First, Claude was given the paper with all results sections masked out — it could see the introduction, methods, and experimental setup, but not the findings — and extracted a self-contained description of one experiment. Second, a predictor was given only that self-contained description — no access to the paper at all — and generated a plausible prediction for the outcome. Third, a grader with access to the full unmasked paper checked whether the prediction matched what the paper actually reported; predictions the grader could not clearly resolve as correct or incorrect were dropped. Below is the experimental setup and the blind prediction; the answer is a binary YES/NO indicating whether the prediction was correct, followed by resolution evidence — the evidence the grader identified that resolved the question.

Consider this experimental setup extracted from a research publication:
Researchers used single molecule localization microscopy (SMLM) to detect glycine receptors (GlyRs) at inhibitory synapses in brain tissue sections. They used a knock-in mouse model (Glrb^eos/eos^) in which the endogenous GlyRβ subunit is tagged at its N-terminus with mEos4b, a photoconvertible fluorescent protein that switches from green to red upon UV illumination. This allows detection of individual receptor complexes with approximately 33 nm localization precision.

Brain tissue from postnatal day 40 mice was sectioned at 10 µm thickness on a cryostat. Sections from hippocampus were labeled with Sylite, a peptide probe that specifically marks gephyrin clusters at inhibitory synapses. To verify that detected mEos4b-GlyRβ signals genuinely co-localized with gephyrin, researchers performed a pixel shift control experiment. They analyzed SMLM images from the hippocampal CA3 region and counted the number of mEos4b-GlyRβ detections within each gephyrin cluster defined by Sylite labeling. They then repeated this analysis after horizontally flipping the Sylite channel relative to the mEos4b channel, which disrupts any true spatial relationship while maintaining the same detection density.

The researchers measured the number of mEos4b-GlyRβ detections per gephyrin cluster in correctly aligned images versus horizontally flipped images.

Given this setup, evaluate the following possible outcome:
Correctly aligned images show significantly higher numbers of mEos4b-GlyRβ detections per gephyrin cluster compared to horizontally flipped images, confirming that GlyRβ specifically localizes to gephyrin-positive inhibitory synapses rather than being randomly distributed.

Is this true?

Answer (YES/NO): YES